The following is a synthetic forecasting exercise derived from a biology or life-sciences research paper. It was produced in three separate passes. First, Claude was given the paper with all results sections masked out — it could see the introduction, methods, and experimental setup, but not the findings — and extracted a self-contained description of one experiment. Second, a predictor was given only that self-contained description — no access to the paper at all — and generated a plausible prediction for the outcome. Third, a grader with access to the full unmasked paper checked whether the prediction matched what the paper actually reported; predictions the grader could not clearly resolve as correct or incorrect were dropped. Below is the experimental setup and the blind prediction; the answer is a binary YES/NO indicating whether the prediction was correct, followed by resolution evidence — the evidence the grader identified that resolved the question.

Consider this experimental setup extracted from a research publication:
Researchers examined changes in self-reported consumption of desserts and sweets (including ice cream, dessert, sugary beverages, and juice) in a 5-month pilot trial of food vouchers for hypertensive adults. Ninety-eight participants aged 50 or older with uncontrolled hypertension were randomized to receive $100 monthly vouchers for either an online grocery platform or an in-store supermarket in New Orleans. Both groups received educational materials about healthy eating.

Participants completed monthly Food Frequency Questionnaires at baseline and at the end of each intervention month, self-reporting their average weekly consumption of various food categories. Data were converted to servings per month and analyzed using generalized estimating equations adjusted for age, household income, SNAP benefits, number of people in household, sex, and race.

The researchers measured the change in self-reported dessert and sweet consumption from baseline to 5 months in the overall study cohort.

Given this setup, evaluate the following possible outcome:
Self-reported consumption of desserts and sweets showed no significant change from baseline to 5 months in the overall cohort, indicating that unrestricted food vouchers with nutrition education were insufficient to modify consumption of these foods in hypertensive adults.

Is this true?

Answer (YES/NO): YES